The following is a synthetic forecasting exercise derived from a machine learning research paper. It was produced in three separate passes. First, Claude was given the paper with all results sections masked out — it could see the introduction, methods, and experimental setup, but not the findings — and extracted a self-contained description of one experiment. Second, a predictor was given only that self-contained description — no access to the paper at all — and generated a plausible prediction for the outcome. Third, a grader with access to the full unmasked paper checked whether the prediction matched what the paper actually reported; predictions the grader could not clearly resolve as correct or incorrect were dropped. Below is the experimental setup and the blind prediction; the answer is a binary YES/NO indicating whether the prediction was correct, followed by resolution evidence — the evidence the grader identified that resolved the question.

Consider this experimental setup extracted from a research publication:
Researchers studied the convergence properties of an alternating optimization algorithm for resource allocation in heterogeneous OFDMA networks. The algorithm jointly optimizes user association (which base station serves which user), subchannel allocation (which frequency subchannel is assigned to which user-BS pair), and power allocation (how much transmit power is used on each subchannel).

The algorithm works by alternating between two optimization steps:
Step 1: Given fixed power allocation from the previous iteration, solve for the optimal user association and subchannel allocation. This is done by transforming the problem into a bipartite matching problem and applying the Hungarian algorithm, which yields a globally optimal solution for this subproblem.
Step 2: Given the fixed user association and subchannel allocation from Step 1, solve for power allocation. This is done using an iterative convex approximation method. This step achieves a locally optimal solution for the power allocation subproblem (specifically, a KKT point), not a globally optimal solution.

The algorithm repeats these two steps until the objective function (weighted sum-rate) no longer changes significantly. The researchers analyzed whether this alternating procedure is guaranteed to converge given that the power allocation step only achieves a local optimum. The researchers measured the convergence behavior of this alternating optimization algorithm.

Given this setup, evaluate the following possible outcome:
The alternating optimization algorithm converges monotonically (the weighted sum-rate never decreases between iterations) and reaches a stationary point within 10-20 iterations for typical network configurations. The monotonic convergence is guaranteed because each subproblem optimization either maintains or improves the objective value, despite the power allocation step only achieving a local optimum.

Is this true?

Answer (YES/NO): NO